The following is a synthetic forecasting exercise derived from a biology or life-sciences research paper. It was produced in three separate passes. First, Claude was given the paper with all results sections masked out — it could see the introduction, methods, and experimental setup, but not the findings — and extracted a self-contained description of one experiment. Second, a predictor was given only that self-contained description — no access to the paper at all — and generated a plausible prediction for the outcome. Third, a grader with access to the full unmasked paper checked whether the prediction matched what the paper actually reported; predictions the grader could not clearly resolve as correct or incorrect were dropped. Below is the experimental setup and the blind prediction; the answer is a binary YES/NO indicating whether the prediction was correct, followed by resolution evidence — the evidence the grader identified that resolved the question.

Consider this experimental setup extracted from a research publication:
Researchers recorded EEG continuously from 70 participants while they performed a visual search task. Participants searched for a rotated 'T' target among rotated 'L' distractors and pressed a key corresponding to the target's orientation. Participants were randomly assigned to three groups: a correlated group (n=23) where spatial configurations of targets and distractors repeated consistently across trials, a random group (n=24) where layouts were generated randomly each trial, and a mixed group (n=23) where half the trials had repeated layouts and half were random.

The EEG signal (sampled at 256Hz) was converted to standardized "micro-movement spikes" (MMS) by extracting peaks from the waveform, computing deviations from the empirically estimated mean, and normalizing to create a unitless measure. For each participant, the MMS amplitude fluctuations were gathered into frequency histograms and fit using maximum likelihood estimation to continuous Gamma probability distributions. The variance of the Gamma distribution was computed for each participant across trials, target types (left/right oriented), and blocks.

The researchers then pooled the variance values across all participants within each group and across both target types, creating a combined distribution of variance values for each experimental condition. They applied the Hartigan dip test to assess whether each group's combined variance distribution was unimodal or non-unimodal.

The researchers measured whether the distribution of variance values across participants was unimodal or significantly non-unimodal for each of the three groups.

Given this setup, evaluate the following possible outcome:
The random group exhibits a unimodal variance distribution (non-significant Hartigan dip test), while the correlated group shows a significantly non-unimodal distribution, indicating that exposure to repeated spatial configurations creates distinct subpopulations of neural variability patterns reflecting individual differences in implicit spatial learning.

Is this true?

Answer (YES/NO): NO